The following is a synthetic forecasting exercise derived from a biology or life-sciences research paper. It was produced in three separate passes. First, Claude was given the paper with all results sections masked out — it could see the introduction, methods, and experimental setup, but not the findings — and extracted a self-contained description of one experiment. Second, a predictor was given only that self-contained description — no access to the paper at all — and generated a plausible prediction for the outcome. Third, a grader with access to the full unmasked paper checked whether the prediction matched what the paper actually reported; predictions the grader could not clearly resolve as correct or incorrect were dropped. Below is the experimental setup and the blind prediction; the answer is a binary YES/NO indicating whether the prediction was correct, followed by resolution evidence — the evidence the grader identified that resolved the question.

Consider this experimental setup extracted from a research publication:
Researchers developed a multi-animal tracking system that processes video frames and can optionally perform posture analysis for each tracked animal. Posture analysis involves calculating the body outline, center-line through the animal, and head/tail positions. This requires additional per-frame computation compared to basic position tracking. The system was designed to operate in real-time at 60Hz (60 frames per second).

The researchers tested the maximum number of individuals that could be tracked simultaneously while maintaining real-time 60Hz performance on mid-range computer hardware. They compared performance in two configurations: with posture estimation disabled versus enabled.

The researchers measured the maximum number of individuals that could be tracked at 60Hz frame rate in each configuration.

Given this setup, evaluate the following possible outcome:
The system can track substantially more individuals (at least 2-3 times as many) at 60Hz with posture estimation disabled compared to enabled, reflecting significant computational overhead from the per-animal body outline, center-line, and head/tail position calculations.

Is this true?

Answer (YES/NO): YES